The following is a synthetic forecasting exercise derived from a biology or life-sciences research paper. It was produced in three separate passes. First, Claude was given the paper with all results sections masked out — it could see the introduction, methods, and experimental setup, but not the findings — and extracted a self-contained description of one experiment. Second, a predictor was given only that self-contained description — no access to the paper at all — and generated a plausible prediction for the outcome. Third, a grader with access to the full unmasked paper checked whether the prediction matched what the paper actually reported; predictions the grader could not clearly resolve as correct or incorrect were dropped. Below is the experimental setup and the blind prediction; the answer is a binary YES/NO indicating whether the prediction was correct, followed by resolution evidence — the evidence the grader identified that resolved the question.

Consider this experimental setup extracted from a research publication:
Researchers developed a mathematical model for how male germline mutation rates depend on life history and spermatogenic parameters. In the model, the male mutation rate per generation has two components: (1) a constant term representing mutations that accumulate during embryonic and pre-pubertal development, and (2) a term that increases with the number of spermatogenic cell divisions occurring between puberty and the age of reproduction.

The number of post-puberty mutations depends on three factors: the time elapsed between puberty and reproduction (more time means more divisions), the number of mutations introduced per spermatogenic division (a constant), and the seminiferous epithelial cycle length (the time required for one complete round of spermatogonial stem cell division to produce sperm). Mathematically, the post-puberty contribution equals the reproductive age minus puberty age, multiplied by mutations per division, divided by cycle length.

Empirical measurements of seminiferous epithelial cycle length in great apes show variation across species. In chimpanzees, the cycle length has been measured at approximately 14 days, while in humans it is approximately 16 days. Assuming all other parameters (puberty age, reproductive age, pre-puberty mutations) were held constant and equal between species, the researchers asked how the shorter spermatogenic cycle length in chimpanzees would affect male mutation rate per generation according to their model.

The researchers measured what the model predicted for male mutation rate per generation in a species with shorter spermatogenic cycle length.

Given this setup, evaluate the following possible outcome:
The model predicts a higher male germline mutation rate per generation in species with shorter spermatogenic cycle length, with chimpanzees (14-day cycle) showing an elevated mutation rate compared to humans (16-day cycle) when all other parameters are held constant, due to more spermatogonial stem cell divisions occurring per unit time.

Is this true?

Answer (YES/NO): YES